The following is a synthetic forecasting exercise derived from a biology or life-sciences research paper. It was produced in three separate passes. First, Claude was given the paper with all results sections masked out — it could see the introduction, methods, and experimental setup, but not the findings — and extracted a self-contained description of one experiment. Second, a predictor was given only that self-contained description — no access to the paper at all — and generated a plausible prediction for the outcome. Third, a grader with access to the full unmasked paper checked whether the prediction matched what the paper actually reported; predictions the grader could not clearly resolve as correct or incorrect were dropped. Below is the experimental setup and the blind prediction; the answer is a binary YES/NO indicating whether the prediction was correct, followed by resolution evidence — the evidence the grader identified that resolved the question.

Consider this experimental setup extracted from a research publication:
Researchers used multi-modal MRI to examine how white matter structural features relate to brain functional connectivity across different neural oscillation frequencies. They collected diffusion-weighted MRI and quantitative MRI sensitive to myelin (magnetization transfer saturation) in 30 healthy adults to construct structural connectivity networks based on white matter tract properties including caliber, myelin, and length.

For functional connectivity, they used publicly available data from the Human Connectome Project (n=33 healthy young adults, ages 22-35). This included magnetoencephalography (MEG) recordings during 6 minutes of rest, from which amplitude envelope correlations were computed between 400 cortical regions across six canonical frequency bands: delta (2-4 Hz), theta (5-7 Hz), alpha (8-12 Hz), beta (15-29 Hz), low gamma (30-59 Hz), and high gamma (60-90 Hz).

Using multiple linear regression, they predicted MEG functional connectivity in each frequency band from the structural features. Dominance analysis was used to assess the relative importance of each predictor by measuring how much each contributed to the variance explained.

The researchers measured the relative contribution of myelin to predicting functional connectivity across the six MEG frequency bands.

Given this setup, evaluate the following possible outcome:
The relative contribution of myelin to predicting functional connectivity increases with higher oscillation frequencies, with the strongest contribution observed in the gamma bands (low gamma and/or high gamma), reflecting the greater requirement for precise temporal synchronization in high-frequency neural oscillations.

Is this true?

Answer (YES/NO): NO